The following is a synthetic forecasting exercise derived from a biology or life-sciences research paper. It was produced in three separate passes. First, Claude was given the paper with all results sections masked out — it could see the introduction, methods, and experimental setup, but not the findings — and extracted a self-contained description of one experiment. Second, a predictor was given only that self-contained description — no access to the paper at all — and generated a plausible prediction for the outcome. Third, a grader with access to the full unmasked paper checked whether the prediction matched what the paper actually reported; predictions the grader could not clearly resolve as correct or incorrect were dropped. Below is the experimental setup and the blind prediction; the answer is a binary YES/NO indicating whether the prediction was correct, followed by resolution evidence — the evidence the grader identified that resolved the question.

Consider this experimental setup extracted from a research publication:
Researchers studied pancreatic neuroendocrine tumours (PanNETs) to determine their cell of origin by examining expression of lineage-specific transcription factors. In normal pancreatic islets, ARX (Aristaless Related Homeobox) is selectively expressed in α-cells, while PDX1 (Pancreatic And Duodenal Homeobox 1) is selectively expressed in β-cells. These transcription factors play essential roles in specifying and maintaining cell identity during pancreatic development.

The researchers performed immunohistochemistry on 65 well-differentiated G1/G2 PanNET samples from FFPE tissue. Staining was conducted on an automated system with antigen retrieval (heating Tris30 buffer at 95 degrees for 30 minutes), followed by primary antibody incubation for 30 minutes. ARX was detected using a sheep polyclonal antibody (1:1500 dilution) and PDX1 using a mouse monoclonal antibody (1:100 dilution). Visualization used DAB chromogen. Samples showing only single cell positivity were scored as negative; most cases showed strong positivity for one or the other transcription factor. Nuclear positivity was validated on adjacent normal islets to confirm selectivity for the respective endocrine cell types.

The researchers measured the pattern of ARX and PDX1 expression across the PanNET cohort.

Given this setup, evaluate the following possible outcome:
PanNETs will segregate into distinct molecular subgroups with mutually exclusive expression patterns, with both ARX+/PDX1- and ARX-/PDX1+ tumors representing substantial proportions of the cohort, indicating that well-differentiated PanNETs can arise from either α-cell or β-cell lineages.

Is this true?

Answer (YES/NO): YES